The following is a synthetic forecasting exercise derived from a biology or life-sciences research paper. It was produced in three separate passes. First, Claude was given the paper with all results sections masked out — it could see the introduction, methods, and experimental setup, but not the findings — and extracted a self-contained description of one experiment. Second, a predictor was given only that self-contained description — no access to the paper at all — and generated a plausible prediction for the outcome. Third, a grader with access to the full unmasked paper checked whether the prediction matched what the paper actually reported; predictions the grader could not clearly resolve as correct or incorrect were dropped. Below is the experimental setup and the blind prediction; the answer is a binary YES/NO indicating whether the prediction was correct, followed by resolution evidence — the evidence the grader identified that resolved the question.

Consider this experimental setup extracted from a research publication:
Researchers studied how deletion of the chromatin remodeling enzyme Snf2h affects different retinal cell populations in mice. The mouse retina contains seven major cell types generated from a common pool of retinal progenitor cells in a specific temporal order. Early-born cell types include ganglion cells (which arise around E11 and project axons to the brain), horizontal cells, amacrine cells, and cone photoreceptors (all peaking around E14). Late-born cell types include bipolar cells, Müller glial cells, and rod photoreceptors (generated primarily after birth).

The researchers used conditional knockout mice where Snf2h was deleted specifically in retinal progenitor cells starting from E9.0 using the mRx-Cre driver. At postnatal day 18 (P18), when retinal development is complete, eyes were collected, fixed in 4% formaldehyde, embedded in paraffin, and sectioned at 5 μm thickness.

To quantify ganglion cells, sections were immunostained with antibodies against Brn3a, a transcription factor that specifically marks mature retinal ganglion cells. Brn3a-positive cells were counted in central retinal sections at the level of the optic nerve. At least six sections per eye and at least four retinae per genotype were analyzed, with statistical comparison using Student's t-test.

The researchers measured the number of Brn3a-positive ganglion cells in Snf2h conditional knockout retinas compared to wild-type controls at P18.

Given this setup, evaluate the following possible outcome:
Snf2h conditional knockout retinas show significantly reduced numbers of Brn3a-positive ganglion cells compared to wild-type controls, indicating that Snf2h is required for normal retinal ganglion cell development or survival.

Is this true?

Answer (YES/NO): NO